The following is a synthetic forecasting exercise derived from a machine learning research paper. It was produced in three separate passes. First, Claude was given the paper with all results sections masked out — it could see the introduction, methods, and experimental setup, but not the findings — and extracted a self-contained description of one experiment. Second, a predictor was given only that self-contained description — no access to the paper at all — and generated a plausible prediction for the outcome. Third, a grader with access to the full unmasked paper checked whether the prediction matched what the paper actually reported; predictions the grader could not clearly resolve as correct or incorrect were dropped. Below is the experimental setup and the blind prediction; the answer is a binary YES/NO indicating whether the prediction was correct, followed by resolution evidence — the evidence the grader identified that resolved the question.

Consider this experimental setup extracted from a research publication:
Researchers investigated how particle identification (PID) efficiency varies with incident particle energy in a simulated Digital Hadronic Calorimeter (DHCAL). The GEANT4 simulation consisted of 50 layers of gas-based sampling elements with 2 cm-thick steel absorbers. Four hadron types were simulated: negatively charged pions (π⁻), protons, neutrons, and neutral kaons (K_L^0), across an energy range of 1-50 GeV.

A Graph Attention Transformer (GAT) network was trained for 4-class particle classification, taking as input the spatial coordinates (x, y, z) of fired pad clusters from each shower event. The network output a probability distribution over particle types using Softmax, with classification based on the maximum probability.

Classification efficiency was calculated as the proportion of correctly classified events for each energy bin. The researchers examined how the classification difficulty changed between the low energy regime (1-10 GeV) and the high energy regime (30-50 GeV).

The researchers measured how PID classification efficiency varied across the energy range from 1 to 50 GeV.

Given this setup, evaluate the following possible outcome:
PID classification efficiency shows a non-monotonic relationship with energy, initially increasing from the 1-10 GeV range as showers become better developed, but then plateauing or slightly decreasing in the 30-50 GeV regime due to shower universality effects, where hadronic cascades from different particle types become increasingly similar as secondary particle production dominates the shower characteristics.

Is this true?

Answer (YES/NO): NO